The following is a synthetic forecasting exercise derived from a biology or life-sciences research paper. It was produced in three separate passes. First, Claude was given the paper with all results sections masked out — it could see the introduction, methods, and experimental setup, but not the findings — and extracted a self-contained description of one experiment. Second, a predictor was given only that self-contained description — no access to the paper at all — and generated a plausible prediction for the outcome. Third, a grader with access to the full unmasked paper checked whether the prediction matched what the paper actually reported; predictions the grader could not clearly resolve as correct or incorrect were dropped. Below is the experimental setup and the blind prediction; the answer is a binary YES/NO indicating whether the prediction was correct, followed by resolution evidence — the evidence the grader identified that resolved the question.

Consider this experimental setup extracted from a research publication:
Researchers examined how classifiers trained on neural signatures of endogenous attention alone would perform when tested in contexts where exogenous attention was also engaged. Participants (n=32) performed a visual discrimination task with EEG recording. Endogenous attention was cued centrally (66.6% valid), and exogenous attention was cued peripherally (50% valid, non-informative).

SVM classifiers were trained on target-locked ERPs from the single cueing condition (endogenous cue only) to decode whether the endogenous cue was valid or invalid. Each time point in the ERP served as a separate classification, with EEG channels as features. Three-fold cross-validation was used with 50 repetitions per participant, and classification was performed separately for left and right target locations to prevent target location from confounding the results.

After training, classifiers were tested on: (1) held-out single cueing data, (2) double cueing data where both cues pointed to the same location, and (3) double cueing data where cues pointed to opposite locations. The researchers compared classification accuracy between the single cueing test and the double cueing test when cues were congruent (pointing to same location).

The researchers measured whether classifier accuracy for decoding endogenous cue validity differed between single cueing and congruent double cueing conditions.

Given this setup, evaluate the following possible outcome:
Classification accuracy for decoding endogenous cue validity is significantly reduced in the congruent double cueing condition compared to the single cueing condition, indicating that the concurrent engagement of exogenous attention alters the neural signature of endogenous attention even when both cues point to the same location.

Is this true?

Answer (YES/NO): NO